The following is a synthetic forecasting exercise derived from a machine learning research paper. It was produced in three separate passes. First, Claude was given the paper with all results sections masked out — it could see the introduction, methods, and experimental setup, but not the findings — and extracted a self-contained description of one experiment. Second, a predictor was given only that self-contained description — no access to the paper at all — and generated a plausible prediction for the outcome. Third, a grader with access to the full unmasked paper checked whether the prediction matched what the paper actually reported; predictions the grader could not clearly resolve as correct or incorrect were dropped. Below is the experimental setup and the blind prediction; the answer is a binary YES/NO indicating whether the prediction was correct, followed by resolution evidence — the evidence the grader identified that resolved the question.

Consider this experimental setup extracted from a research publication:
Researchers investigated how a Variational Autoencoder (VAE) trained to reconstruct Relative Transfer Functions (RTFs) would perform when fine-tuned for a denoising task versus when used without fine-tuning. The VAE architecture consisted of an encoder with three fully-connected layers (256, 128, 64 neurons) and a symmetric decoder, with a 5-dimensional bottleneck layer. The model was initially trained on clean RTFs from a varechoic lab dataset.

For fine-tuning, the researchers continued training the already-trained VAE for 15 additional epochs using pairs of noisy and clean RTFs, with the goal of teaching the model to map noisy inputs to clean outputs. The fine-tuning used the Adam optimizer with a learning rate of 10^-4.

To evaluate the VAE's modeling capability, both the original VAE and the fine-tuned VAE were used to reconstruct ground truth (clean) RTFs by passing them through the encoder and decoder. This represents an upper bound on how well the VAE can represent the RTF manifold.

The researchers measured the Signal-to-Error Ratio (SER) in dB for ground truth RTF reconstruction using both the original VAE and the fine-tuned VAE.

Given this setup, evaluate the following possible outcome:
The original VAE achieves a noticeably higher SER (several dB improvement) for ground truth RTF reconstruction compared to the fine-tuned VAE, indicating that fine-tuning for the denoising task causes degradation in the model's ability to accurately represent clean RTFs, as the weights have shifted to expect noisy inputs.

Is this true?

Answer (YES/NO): NO